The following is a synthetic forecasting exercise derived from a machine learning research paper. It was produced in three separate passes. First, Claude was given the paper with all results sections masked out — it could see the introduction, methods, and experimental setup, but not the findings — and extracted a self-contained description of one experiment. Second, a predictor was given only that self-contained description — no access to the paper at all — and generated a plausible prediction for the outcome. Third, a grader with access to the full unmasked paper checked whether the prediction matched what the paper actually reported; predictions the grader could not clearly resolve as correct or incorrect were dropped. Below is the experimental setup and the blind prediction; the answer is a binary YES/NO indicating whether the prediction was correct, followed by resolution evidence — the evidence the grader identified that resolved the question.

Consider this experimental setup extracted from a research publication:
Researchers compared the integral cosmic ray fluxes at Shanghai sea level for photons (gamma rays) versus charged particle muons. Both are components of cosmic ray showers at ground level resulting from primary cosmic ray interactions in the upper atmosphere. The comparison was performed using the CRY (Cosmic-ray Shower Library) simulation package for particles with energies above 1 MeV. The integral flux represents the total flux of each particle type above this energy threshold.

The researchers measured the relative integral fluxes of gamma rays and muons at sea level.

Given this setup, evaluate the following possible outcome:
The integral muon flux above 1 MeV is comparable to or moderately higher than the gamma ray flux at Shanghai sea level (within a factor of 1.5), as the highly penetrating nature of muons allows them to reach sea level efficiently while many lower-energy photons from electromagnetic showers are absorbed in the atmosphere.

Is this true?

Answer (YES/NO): NO